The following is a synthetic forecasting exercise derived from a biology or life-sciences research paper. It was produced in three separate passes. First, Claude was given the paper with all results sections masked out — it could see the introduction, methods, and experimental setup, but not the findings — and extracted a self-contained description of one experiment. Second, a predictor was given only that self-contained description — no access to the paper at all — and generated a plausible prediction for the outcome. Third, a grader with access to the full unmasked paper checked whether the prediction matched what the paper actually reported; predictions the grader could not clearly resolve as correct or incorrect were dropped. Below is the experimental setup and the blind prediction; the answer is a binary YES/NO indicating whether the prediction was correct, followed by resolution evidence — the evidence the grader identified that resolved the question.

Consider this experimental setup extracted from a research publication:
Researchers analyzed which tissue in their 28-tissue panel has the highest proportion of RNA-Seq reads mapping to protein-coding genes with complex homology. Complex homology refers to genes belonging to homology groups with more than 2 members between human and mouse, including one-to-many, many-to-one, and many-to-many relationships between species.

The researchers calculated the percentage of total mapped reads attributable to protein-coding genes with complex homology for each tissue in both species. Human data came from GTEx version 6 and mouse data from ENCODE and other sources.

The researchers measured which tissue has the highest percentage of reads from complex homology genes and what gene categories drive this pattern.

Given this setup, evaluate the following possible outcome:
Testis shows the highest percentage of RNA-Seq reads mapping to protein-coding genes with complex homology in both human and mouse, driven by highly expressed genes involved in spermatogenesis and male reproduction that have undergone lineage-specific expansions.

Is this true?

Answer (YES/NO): NO